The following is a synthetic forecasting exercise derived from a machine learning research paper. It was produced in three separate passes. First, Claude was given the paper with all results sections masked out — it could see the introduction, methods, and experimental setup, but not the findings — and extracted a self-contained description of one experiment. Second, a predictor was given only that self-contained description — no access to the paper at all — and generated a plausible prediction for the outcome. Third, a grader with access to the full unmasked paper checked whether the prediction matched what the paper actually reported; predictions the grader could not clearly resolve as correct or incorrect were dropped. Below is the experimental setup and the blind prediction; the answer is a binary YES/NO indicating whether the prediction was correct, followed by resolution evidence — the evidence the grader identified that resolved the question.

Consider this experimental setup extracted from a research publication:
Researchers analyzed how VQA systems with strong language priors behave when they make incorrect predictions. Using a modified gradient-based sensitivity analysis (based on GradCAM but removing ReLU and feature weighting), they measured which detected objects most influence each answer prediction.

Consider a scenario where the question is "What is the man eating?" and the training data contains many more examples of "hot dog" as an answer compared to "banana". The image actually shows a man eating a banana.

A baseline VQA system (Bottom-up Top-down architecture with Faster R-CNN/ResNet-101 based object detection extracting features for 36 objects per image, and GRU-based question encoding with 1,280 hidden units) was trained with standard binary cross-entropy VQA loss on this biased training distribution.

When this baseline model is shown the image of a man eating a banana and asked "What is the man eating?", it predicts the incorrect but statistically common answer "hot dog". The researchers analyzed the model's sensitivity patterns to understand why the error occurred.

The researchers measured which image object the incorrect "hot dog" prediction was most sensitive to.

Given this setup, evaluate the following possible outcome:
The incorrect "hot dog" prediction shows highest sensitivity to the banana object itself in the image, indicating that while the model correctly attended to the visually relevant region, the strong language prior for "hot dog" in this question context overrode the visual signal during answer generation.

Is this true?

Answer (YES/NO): YES